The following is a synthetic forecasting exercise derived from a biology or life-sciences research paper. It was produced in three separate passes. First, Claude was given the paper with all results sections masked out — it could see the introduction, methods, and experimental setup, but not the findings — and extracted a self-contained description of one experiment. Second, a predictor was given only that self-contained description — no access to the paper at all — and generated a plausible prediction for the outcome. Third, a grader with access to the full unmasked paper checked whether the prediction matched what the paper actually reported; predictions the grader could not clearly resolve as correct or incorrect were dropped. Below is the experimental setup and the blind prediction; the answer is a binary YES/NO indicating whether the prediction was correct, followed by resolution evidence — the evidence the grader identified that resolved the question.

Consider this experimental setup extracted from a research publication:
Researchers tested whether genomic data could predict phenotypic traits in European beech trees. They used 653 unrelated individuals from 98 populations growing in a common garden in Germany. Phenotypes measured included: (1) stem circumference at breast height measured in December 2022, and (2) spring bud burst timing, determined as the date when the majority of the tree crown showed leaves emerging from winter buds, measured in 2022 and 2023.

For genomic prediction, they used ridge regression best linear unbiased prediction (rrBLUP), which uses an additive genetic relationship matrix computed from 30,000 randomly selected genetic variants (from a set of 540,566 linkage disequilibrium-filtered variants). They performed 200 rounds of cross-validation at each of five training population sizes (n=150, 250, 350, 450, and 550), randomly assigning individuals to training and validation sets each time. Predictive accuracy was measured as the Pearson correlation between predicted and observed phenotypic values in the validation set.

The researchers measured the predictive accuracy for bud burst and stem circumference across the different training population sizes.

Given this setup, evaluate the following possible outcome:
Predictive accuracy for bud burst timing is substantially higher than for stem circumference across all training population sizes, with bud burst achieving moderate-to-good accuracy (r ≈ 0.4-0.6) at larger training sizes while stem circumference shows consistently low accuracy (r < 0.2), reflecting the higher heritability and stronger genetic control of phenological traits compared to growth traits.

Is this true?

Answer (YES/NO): YES